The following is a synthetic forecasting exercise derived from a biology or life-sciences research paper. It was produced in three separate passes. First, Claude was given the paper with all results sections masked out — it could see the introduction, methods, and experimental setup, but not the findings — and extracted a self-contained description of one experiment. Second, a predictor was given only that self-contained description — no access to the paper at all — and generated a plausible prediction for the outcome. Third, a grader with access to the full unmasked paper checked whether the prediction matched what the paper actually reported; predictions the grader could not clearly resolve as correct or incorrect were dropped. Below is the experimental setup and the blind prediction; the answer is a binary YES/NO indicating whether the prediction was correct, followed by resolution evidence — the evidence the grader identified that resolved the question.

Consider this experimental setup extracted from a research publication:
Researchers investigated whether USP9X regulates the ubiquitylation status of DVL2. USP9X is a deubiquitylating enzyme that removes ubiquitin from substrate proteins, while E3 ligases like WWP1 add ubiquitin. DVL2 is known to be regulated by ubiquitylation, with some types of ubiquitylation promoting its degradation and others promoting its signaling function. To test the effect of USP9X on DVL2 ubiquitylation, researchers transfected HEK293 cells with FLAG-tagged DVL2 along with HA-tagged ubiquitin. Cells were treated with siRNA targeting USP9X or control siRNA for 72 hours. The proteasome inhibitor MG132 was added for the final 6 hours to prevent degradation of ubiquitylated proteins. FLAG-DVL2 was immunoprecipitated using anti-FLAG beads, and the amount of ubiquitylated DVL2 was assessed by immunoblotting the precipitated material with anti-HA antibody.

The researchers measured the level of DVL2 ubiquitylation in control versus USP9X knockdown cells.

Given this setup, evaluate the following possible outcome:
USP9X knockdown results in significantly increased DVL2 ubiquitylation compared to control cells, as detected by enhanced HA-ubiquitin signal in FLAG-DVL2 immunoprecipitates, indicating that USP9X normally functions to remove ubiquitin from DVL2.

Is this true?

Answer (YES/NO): YES